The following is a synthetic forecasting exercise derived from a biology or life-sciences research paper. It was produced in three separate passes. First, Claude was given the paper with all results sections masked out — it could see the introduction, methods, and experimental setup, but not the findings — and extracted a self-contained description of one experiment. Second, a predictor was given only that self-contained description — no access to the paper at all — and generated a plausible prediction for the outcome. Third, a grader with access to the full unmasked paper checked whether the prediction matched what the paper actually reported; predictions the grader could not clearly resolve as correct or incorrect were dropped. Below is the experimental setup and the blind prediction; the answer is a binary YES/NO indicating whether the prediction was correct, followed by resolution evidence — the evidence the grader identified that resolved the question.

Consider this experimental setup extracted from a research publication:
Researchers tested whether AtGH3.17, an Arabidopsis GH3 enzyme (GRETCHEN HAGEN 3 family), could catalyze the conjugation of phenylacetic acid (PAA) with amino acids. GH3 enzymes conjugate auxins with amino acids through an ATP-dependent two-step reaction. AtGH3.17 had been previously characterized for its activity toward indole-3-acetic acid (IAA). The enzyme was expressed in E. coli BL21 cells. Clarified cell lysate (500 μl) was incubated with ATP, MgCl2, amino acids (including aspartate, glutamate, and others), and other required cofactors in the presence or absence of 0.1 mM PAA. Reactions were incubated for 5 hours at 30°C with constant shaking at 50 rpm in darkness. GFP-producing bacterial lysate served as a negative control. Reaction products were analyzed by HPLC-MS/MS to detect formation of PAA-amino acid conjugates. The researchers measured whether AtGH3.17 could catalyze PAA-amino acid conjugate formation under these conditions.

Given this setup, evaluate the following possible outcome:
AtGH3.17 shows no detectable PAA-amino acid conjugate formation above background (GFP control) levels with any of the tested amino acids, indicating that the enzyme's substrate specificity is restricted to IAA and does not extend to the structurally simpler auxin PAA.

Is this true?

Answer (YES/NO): NO